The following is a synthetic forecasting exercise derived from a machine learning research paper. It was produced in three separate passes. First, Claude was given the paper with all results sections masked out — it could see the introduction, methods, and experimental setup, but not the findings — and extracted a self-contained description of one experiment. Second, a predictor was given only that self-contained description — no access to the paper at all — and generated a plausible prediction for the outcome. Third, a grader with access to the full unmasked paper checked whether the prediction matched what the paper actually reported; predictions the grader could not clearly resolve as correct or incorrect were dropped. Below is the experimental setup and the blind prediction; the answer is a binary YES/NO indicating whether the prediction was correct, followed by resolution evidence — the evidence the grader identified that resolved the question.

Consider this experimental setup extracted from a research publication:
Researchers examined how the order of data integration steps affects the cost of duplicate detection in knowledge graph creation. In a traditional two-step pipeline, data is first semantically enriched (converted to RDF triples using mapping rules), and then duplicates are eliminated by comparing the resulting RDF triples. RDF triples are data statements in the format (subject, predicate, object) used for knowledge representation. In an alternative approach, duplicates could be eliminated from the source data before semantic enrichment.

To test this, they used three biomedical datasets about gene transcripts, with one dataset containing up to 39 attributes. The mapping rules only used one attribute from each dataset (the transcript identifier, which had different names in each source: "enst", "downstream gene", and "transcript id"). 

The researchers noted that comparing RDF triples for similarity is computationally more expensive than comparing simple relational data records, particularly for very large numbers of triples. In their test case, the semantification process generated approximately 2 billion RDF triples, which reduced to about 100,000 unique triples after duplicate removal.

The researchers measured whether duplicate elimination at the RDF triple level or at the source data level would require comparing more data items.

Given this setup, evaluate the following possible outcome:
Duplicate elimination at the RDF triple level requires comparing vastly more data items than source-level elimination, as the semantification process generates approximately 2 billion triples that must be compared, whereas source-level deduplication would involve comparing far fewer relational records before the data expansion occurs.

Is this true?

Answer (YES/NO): YES